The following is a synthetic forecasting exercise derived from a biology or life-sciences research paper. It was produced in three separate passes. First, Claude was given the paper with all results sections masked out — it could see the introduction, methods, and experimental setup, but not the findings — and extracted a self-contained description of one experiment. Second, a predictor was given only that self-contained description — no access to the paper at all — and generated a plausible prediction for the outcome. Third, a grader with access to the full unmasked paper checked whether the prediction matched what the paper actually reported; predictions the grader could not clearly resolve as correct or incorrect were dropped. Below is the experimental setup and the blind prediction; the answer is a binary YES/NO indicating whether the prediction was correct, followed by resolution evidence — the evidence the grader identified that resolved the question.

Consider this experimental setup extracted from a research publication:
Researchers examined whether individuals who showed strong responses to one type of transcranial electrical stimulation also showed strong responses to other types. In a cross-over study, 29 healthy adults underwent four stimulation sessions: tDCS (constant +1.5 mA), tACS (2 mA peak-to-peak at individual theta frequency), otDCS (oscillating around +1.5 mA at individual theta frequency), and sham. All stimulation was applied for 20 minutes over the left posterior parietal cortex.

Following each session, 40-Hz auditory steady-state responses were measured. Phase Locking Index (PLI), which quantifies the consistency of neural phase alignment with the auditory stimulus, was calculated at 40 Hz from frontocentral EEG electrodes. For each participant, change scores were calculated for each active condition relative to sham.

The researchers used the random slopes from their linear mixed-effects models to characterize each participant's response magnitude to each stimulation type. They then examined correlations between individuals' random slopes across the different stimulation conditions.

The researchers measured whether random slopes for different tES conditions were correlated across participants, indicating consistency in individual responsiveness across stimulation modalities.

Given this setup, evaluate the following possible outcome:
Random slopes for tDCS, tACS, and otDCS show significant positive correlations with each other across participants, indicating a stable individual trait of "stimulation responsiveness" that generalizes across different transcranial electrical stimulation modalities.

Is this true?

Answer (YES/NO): YES